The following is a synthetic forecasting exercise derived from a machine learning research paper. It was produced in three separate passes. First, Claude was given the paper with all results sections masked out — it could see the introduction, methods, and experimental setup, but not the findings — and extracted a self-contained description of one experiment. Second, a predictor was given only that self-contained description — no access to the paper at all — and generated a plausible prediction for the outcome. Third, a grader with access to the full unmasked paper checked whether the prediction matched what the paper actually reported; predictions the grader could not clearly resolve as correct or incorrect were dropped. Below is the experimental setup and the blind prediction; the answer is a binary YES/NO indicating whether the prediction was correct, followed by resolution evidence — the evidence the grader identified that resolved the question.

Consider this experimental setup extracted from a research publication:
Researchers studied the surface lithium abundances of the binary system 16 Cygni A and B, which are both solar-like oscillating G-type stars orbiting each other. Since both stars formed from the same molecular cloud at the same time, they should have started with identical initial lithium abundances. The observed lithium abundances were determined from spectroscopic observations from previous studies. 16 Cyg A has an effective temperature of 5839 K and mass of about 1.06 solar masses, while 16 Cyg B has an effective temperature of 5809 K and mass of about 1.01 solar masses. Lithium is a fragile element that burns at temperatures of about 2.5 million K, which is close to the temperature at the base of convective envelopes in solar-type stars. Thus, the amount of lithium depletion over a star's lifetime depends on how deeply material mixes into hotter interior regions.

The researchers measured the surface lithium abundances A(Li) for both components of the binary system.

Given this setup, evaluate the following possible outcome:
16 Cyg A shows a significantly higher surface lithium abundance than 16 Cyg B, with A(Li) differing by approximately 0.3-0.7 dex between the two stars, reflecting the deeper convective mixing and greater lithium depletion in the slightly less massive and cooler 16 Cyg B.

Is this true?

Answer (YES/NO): YES